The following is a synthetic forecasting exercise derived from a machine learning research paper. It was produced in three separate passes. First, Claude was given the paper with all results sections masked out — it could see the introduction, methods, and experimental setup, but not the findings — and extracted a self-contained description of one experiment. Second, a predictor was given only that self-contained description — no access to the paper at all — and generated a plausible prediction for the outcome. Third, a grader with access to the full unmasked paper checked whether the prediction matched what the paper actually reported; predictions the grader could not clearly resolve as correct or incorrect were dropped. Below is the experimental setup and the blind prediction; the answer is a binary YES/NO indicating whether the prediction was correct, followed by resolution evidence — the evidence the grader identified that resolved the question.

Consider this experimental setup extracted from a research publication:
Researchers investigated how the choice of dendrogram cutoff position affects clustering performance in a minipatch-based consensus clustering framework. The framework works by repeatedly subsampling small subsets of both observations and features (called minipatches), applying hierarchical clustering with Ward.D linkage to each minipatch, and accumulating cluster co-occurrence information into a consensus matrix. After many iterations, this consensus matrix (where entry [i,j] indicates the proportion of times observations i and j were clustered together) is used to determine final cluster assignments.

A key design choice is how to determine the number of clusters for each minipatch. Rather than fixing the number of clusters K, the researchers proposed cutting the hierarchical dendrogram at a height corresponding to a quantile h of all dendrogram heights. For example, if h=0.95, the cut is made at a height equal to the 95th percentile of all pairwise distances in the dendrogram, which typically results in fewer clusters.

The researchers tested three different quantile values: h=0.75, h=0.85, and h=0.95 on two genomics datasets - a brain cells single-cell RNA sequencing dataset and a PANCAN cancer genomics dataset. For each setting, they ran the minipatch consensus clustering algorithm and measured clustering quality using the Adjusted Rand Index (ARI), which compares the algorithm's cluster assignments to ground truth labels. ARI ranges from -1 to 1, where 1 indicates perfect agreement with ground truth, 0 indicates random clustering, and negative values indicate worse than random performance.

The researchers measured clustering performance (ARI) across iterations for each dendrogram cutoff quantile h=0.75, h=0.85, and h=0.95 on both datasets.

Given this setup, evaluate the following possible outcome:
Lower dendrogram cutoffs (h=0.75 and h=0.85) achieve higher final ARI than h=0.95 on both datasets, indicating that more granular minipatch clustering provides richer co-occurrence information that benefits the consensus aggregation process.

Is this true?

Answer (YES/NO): NO